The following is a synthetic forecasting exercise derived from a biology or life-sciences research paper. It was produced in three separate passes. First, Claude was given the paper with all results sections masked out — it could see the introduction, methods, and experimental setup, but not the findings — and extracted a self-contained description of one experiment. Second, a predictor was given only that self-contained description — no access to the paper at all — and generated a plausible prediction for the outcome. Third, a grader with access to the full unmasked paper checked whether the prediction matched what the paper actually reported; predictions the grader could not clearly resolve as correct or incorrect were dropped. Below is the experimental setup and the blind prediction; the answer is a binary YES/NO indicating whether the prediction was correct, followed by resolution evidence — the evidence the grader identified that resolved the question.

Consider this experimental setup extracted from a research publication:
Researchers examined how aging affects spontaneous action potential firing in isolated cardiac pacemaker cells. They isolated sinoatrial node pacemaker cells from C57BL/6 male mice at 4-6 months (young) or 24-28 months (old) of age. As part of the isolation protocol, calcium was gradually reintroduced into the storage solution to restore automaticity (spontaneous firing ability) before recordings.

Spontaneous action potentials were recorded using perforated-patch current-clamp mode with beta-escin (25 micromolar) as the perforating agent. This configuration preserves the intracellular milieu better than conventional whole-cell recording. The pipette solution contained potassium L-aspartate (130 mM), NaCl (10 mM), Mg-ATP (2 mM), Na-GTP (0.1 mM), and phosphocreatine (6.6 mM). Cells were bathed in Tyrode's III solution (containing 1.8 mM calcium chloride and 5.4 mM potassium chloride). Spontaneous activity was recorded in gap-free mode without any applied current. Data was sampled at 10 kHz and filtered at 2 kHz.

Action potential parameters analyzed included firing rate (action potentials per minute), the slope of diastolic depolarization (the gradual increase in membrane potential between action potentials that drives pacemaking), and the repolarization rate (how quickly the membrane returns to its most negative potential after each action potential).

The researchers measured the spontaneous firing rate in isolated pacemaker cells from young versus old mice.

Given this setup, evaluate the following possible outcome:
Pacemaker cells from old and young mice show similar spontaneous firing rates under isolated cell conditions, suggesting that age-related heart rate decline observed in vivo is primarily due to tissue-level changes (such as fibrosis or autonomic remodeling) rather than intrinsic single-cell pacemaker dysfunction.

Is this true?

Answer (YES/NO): NO